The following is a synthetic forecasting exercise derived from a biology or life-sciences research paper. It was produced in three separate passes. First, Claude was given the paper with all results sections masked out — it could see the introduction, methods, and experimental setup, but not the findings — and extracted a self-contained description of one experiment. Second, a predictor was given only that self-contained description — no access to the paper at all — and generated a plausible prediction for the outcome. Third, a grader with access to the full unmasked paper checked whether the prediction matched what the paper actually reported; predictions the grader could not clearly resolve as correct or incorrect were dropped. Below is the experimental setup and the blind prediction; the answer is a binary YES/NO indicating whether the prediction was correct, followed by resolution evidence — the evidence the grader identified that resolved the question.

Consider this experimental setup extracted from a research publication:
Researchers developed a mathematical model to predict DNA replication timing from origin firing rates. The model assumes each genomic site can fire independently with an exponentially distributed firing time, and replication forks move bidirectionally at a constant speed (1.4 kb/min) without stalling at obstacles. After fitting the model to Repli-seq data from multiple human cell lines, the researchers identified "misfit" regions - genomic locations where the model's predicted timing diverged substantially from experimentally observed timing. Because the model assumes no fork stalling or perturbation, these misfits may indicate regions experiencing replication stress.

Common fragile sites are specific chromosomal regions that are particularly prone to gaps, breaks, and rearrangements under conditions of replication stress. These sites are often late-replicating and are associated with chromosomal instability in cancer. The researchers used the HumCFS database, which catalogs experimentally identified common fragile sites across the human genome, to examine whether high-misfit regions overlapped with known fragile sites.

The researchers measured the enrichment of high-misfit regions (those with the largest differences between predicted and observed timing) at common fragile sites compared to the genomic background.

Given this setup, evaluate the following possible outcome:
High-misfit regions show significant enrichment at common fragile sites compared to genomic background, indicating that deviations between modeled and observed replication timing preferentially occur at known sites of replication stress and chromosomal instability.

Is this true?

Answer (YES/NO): YES